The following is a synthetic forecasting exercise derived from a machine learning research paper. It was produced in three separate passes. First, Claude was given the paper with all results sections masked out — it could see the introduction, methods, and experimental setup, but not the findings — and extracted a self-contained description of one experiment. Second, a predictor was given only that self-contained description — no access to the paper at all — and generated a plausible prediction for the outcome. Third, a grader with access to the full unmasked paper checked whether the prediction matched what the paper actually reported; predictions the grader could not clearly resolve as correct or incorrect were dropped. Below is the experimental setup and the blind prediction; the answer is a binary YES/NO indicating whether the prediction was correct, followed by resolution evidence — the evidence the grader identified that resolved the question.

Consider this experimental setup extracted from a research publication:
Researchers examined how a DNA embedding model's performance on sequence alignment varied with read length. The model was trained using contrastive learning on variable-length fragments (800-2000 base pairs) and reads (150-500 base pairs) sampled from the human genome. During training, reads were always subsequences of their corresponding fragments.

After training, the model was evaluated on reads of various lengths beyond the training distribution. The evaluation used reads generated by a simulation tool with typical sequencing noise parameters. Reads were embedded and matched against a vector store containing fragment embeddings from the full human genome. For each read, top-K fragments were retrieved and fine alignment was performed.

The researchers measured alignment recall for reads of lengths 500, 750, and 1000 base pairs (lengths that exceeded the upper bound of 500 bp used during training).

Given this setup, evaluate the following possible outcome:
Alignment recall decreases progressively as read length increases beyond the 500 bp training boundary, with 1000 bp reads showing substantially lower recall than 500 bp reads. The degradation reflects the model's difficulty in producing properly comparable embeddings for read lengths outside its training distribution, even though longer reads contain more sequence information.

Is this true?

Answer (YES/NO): NO